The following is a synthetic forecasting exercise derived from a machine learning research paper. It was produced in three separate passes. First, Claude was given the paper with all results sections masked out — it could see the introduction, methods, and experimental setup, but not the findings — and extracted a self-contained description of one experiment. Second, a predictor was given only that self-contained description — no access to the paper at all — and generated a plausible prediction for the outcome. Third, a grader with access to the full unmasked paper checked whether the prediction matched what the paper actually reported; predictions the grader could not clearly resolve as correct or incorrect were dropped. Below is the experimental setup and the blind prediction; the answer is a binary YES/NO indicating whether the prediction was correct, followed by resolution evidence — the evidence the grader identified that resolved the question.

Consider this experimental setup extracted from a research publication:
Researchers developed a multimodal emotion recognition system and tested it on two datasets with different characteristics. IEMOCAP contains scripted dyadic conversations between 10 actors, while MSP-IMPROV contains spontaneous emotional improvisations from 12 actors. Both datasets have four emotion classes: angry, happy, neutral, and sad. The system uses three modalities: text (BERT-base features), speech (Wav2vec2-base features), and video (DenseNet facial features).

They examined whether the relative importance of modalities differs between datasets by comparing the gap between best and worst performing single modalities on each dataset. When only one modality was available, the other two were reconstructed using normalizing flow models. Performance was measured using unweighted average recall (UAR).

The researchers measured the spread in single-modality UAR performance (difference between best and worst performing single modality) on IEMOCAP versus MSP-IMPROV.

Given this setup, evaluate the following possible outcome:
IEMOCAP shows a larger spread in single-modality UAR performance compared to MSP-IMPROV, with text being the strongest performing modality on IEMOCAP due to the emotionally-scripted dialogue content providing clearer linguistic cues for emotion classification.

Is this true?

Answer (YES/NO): NO